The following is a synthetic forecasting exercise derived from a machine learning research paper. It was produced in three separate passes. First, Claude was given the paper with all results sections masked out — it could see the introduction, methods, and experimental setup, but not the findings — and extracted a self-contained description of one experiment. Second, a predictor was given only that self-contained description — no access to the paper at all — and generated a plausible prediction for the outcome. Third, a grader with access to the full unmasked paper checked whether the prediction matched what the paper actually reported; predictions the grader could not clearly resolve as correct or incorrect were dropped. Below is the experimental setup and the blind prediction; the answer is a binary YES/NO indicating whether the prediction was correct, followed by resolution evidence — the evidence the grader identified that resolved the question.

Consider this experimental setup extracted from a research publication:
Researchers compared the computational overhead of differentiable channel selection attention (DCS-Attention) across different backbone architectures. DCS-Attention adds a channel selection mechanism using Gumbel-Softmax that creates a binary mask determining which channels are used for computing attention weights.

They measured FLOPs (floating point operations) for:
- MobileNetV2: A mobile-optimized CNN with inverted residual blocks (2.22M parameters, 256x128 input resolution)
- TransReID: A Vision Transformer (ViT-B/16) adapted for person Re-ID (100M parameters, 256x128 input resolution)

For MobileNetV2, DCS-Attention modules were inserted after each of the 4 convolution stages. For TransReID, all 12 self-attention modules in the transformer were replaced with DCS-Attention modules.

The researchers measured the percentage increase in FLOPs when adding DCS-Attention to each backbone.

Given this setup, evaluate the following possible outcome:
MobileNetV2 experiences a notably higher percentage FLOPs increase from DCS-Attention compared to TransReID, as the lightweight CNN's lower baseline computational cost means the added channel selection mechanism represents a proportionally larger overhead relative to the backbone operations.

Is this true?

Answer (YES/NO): YES